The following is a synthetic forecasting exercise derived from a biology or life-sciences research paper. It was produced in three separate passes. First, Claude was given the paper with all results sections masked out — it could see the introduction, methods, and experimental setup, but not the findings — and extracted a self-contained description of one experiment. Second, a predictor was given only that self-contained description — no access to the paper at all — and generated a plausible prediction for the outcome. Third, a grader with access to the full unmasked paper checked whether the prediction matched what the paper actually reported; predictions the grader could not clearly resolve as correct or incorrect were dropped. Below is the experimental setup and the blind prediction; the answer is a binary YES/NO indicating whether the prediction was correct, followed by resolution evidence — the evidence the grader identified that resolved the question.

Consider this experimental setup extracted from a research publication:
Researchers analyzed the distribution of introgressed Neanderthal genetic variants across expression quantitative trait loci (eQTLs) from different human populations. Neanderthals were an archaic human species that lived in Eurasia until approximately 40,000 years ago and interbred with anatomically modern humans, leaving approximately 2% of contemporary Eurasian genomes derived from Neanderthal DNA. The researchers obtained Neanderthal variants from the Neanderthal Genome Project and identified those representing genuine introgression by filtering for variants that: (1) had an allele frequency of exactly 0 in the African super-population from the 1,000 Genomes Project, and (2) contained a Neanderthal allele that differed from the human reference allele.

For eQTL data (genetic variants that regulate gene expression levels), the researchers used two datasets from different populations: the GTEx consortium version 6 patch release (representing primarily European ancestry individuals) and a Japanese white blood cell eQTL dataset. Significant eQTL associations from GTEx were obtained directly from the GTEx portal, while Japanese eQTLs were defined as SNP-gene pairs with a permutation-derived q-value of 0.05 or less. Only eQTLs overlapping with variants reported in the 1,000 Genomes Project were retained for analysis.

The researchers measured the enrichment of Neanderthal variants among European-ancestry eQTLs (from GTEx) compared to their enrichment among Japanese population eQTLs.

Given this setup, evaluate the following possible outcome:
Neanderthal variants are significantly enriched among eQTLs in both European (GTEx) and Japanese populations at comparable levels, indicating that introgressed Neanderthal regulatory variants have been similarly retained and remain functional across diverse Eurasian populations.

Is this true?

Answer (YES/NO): NO